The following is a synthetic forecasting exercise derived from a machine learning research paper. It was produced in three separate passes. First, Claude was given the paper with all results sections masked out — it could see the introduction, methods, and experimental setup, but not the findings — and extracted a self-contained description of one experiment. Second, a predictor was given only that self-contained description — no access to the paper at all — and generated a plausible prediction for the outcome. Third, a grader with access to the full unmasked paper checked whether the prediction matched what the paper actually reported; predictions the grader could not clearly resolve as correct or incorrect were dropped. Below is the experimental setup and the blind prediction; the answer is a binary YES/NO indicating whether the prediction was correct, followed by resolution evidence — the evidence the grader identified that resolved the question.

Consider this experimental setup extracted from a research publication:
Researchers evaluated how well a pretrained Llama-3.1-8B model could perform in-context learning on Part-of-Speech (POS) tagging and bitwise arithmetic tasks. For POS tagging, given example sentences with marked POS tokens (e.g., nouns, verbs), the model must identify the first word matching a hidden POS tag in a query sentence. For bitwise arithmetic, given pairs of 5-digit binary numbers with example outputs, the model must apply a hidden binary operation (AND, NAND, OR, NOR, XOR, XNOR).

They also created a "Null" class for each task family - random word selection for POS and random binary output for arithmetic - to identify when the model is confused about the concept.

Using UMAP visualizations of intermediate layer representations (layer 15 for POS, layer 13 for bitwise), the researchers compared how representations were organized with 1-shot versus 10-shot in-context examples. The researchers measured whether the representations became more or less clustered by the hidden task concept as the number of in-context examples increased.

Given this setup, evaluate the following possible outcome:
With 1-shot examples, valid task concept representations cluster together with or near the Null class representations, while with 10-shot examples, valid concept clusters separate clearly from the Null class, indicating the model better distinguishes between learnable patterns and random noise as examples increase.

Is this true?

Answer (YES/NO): NO